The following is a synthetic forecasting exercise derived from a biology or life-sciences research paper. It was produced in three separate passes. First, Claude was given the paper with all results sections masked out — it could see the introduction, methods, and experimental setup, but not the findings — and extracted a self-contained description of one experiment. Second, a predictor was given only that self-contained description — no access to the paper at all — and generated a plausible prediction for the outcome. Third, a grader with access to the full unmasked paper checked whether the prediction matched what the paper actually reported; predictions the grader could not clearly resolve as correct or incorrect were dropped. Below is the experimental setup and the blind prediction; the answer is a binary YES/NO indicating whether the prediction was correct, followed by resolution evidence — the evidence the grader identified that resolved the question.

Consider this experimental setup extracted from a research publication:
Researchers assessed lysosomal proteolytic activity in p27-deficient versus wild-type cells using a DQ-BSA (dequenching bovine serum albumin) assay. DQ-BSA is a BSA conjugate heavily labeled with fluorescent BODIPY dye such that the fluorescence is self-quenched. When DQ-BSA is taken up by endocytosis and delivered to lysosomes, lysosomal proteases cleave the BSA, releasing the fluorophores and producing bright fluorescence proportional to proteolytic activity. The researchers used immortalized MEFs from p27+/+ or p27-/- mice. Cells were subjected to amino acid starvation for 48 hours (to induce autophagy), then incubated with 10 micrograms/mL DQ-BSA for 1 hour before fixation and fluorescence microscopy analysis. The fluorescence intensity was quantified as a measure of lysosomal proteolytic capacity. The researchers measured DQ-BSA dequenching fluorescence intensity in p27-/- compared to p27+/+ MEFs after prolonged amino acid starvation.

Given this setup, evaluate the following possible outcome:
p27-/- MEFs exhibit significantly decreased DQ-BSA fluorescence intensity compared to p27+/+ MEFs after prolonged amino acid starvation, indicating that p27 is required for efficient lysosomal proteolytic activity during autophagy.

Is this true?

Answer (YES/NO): YES